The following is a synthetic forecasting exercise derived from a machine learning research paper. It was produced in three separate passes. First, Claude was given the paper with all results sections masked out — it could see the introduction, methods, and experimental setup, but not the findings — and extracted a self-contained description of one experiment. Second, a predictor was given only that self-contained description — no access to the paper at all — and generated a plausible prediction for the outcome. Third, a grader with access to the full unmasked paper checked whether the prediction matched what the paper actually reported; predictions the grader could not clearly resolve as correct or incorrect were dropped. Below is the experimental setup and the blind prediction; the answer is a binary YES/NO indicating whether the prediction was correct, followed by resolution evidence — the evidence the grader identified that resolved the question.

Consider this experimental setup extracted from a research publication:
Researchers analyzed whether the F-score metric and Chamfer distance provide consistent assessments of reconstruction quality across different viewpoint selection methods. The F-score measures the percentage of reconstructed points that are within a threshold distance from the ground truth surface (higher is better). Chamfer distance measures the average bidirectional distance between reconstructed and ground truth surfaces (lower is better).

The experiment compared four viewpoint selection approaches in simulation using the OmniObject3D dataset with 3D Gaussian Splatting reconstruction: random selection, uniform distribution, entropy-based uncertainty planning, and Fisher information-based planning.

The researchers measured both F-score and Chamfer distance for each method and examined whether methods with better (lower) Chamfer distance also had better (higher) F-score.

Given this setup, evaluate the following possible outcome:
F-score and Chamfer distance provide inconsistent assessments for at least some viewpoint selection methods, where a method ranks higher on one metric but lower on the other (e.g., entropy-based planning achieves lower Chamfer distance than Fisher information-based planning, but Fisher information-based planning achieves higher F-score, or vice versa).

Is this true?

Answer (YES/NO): NO